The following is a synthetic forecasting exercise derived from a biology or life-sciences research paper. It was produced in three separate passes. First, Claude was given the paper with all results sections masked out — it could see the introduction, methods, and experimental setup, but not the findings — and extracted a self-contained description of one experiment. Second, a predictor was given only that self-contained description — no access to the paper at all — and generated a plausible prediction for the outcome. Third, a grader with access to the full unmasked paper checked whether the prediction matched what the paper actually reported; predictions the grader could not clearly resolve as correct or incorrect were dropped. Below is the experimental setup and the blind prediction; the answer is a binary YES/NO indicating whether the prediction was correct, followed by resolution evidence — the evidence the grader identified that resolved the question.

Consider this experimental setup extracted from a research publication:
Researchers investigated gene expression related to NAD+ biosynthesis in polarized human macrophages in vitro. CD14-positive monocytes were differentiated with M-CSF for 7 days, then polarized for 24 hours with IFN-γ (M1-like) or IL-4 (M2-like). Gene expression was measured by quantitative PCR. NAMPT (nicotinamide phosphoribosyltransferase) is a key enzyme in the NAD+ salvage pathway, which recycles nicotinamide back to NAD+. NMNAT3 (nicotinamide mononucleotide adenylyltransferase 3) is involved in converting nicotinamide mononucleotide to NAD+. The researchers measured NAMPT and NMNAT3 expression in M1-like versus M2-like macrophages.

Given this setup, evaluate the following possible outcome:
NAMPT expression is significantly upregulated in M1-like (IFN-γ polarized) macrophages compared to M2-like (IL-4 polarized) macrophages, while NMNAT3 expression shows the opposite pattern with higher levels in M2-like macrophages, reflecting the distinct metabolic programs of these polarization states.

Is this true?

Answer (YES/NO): YES